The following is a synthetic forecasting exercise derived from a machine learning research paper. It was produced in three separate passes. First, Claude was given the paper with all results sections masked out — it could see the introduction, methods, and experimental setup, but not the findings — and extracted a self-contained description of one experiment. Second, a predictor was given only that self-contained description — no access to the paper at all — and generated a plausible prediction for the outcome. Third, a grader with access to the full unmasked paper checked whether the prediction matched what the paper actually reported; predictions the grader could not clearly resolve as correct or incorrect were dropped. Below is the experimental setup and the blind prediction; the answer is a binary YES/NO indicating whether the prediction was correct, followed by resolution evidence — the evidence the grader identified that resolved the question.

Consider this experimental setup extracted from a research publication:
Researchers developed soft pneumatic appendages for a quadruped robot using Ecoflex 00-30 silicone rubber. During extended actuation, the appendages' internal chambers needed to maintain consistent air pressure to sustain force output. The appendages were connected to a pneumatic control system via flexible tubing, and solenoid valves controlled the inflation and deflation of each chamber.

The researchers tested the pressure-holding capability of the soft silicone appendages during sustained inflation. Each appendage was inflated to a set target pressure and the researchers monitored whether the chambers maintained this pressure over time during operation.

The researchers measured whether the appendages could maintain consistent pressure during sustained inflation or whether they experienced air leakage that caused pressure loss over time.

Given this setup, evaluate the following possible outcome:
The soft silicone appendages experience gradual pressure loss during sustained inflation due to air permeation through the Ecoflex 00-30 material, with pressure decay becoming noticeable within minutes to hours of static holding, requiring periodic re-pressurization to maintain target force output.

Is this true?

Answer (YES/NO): NO